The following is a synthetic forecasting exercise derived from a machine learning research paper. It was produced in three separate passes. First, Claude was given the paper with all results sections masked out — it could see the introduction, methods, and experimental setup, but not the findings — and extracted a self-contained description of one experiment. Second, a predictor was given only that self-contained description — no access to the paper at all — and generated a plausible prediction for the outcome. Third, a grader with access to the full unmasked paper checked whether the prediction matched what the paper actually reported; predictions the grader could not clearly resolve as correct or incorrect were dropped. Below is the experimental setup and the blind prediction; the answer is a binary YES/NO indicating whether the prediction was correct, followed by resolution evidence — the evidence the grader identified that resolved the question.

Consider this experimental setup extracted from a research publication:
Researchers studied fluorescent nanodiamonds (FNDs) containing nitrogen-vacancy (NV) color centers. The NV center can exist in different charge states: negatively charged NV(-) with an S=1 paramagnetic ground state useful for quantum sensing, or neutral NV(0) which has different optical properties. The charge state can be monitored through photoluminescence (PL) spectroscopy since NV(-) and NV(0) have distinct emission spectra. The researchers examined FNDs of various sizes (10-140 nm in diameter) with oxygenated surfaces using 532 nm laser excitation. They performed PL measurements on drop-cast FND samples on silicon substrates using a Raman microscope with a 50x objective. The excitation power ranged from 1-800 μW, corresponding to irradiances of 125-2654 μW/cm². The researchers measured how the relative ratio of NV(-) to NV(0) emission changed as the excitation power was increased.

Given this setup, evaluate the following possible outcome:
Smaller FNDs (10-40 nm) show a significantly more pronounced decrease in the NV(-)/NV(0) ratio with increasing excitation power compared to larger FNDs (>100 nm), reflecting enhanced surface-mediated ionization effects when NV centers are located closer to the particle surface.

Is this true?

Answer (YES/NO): NO